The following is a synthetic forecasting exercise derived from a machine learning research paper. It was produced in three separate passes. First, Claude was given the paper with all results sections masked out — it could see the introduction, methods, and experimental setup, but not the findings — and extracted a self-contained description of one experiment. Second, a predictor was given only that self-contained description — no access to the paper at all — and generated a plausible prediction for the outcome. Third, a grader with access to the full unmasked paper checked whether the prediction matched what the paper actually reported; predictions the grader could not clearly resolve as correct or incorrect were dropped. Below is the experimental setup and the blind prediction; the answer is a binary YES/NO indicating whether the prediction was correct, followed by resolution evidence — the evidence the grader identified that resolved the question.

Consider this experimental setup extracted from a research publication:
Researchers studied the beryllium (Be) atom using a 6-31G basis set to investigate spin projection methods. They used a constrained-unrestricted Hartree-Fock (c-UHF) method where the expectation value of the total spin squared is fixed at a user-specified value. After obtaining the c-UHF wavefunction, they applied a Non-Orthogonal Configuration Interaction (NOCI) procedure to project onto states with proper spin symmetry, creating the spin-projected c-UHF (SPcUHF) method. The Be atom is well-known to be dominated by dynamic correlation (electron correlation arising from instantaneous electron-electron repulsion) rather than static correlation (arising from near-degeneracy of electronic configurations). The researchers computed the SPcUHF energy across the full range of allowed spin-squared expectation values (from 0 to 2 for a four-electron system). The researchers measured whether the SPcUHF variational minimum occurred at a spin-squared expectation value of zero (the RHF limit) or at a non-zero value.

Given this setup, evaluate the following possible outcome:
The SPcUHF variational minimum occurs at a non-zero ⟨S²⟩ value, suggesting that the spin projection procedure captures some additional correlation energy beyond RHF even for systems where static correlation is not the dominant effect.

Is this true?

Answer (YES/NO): YES